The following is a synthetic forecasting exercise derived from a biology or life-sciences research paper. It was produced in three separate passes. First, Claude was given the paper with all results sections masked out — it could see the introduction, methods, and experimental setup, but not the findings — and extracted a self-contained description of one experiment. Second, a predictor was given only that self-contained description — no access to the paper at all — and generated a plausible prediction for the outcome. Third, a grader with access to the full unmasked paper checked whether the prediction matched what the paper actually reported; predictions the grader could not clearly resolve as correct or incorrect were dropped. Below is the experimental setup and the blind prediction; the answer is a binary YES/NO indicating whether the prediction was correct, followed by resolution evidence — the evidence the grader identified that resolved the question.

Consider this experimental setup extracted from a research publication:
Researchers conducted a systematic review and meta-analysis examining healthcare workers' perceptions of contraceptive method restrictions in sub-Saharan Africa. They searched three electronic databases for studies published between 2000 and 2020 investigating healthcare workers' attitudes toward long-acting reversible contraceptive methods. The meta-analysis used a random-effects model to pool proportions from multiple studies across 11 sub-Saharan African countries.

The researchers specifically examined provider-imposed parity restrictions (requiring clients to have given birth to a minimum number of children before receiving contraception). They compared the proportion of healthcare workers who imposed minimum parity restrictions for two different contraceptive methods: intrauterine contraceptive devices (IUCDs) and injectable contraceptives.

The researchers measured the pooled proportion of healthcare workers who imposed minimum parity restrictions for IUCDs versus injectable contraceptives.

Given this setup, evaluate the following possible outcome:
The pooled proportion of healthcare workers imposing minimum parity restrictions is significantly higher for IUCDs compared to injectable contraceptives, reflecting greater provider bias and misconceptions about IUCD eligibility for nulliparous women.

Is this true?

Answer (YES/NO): NO